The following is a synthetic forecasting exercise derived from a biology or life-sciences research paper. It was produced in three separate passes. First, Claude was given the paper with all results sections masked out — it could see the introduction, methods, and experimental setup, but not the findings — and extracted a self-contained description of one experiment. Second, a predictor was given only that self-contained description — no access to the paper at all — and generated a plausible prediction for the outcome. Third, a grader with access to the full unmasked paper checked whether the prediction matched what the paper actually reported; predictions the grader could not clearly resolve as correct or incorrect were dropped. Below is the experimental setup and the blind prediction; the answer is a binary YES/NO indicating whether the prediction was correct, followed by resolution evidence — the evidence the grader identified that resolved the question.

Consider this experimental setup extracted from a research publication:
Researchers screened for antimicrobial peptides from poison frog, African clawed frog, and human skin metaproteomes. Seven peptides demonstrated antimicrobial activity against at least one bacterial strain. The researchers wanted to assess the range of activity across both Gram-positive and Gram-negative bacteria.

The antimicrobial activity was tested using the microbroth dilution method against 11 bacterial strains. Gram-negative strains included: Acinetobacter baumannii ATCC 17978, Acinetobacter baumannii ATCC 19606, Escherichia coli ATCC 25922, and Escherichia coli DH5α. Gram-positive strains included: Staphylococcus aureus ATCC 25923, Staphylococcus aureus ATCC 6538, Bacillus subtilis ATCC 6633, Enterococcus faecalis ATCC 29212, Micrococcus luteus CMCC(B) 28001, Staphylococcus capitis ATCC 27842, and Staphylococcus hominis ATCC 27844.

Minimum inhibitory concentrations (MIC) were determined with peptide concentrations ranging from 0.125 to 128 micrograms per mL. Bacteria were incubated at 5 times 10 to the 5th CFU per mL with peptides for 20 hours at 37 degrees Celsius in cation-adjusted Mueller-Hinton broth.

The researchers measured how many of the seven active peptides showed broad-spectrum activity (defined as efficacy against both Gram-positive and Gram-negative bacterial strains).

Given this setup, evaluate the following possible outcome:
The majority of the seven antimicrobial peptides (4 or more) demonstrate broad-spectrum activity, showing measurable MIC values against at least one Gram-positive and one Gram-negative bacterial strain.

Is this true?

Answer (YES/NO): NO